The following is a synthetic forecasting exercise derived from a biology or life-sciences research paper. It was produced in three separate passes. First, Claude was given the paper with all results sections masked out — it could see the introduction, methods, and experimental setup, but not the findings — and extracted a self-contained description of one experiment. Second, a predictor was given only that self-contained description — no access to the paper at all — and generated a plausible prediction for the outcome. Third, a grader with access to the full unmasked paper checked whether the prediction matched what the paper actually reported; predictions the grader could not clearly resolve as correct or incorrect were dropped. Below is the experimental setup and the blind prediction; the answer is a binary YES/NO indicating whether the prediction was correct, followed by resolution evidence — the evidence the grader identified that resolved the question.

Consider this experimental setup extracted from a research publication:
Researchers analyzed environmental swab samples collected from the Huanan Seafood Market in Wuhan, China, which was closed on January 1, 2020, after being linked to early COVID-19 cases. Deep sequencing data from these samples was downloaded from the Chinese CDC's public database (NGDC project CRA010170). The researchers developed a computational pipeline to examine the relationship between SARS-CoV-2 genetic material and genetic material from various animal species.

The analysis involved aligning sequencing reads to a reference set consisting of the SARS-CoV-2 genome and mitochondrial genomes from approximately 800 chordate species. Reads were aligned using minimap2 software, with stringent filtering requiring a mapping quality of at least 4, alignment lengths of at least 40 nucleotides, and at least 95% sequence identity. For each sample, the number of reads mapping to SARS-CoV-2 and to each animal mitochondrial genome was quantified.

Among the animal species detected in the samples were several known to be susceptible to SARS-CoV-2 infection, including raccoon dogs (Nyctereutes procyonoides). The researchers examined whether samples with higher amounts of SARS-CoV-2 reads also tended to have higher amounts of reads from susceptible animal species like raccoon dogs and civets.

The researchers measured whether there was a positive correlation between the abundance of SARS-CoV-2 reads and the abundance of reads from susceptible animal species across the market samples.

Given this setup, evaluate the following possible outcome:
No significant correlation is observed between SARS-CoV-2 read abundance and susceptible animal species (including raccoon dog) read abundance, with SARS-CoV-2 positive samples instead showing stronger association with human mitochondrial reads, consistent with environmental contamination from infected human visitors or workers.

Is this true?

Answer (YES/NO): NO